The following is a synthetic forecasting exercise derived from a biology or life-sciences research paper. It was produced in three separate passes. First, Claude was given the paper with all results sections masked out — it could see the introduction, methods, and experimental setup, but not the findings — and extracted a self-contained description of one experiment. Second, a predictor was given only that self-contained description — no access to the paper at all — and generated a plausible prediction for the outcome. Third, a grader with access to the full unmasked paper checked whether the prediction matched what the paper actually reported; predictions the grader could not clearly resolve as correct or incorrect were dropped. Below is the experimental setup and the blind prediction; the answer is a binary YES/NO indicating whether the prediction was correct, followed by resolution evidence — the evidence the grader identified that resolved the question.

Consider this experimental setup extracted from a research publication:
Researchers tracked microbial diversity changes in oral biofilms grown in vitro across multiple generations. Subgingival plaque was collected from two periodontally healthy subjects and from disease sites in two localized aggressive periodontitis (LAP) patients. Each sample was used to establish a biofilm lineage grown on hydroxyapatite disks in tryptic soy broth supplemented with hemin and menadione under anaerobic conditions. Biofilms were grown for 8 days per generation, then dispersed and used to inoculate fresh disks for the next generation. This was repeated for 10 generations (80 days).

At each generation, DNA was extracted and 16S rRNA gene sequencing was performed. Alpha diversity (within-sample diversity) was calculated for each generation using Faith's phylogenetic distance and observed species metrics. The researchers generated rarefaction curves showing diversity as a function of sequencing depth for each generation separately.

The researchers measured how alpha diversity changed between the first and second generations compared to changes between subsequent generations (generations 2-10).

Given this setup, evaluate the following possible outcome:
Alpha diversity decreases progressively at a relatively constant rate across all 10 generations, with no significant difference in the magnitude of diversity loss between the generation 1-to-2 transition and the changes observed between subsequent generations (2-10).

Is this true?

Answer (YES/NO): NO